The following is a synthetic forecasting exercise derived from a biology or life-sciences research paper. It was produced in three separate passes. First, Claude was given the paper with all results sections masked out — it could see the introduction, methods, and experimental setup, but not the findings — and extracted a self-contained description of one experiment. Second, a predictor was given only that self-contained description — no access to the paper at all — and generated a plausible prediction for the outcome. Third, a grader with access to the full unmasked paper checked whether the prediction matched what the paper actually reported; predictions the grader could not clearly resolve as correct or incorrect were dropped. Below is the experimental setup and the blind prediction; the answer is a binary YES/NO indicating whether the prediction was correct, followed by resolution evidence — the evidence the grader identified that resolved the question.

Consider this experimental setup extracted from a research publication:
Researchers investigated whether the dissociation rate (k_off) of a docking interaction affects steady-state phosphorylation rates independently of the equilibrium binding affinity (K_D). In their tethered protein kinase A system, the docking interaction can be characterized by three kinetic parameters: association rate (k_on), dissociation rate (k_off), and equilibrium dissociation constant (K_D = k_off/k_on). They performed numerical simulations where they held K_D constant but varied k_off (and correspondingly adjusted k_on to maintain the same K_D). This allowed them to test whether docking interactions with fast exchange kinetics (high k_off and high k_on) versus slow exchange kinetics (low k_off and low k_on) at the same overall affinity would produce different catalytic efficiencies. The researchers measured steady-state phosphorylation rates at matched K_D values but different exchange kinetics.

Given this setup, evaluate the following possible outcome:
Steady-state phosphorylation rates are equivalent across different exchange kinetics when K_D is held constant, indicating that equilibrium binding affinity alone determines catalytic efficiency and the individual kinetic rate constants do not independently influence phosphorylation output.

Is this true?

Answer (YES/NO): NO